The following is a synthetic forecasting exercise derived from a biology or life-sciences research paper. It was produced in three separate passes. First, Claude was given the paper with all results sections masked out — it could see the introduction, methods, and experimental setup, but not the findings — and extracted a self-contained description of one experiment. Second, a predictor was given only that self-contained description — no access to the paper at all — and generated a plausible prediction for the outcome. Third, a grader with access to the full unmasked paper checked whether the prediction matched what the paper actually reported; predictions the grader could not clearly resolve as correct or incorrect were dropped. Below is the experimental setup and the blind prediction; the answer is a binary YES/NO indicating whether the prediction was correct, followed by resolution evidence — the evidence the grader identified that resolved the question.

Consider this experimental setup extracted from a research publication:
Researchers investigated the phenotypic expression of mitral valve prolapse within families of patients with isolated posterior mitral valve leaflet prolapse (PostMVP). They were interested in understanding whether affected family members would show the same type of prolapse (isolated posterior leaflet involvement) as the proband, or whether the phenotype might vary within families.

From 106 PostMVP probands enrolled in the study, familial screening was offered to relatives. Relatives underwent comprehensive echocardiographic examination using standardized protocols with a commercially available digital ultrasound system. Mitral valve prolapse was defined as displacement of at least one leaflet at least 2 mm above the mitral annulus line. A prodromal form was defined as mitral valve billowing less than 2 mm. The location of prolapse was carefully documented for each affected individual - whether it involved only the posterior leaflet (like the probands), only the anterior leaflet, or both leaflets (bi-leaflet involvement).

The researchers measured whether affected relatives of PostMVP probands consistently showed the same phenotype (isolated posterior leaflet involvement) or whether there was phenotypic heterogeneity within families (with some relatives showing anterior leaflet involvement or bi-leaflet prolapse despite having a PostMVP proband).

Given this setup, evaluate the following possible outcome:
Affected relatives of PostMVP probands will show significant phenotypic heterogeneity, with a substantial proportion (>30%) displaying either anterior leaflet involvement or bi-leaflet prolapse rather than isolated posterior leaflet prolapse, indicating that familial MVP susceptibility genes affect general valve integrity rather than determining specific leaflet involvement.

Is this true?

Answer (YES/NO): NO